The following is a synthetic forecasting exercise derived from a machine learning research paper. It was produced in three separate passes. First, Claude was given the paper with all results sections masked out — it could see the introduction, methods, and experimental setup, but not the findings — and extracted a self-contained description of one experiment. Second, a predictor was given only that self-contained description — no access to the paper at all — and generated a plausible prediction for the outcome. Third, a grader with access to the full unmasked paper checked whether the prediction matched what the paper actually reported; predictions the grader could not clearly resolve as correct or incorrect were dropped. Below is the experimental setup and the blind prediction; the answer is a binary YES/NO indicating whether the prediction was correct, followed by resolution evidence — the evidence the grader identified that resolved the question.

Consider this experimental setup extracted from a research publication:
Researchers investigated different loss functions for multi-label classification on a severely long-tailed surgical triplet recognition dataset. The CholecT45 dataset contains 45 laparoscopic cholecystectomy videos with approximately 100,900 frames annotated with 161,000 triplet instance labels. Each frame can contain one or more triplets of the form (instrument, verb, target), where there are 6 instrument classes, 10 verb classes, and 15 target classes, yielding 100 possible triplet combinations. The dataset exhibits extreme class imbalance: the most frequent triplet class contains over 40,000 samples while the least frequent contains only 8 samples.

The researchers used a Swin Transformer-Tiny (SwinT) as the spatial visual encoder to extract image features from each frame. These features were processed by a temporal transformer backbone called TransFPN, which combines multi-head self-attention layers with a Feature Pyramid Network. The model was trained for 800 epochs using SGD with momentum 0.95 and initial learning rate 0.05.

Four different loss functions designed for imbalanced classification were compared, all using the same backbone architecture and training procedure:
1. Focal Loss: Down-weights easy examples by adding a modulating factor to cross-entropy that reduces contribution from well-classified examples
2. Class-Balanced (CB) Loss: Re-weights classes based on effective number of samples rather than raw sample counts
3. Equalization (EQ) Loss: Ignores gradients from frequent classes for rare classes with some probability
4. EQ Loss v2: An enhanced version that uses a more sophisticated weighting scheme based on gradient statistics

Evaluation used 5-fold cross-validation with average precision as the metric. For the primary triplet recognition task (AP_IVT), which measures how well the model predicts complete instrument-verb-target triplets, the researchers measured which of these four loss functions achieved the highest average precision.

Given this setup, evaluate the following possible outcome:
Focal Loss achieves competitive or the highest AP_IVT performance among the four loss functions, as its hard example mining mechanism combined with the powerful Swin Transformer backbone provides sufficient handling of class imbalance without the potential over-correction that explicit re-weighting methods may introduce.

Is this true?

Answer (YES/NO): YES